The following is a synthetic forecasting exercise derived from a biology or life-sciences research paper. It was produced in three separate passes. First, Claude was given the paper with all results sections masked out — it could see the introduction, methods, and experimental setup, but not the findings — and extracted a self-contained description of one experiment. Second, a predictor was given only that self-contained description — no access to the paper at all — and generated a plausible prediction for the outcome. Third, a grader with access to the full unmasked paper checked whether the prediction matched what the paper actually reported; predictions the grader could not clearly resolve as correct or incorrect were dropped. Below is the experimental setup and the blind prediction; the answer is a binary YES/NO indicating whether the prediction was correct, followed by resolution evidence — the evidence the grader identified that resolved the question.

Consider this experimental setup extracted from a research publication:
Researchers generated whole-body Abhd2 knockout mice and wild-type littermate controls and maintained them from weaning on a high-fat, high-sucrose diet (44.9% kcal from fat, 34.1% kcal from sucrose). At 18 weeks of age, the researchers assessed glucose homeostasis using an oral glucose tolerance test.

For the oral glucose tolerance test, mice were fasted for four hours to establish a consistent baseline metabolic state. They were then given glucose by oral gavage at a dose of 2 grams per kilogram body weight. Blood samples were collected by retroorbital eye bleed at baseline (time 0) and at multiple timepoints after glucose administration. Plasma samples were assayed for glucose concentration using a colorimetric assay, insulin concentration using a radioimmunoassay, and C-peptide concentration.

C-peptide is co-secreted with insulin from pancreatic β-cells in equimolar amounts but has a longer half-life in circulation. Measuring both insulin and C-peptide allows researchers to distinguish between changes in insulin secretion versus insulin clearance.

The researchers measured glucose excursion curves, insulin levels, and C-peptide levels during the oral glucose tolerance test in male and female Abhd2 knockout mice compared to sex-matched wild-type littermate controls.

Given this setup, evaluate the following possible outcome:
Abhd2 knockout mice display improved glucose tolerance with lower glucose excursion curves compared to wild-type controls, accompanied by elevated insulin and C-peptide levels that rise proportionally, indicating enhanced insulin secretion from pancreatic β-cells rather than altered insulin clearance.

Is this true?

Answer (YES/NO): NO